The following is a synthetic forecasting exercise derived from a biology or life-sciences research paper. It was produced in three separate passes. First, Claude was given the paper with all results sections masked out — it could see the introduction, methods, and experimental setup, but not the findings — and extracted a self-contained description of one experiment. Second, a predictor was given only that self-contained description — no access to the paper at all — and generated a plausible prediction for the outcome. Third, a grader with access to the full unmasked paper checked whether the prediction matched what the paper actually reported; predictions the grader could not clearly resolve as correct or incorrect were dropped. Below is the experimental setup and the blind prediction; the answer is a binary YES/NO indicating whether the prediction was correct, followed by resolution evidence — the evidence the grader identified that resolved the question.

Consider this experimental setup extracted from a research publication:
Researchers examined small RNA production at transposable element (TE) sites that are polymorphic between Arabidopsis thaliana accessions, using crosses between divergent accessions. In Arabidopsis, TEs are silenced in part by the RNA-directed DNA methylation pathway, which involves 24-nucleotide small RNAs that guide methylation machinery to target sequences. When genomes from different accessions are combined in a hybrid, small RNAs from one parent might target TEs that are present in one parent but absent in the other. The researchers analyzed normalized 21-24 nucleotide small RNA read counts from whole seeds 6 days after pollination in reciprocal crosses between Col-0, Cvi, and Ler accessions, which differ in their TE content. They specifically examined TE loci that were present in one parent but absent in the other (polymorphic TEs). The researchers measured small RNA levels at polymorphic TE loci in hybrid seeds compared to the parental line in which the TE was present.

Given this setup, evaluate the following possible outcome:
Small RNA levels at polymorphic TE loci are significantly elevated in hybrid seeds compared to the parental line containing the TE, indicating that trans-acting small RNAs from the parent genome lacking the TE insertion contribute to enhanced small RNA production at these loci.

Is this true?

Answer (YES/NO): NO